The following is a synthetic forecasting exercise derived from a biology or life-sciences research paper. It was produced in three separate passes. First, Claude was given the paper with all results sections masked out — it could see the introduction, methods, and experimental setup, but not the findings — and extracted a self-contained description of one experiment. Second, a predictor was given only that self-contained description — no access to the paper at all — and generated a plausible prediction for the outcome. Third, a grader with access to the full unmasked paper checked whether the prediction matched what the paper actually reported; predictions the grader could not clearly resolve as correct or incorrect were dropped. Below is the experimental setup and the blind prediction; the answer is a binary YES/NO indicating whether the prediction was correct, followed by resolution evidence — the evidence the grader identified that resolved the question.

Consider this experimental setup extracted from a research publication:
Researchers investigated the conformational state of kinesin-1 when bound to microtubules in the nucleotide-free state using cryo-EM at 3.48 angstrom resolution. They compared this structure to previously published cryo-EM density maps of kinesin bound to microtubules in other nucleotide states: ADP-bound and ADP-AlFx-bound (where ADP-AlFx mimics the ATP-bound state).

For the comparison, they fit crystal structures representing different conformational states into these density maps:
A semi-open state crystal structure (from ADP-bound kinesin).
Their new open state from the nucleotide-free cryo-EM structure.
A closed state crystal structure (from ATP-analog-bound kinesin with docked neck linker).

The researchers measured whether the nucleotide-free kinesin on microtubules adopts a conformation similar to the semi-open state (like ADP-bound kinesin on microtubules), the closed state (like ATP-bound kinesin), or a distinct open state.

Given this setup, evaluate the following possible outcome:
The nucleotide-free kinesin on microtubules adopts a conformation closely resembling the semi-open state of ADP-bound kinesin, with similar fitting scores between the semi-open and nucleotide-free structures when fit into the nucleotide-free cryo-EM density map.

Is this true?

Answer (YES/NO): NO